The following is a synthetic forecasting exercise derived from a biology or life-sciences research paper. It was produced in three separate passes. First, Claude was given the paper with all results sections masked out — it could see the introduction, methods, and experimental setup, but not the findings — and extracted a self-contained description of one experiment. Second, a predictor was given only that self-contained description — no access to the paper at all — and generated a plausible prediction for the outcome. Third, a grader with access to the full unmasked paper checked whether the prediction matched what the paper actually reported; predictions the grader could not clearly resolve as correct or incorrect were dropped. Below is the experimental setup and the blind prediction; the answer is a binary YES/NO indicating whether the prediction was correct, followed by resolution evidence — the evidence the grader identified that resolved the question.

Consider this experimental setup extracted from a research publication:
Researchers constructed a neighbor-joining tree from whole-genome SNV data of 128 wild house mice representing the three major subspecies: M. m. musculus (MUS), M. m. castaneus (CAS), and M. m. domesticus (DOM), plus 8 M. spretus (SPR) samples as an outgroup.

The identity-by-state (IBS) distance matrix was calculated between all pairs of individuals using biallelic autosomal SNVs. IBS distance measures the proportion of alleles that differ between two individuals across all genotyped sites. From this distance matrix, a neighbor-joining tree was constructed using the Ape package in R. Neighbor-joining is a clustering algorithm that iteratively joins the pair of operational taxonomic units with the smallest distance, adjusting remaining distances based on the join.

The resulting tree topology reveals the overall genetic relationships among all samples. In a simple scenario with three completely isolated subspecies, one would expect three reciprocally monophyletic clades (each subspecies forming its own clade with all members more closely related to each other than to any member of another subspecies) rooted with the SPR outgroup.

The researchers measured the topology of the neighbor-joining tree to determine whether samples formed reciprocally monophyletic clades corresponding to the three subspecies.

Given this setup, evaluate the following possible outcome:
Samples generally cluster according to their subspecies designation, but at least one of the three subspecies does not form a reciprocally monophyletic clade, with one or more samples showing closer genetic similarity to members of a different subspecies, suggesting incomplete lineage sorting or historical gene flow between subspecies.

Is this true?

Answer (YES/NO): YES